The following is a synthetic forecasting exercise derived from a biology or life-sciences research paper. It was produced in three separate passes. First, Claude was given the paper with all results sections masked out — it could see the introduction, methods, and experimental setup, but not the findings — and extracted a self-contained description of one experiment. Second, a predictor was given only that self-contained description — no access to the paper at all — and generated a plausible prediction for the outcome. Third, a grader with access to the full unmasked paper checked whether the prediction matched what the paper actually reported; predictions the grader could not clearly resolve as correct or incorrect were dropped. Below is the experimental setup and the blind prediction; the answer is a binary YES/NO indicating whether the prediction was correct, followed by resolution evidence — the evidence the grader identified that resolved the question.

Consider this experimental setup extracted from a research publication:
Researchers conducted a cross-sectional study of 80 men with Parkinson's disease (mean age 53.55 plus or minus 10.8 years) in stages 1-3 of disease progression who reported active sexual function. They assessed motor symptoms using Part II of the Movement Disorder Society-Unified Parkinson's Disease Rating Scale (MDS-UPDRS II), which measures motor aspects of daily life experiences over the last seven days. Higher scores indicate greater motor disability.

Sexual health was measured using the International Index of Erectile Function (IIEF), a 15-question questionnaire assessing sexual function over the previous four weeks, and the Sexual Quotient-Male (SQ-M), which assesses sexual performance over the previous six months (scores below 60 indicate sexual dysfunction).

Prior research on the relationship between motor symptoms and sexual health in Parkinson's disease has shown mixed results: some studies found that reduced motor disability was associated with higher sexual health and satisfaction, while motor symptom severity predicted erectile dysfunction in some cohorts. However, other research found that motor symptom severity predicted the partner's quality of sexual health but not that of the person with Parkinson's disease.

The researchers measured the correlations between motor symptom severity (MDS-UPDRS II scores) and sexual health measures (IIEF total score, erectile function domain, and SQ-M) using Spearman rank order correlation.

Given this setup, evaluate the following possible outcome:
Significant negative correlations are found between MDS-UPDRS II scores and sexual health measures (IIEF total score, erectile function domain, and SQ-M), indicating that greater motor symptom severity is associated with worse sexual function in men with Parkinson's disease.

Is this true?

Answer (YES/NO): NO